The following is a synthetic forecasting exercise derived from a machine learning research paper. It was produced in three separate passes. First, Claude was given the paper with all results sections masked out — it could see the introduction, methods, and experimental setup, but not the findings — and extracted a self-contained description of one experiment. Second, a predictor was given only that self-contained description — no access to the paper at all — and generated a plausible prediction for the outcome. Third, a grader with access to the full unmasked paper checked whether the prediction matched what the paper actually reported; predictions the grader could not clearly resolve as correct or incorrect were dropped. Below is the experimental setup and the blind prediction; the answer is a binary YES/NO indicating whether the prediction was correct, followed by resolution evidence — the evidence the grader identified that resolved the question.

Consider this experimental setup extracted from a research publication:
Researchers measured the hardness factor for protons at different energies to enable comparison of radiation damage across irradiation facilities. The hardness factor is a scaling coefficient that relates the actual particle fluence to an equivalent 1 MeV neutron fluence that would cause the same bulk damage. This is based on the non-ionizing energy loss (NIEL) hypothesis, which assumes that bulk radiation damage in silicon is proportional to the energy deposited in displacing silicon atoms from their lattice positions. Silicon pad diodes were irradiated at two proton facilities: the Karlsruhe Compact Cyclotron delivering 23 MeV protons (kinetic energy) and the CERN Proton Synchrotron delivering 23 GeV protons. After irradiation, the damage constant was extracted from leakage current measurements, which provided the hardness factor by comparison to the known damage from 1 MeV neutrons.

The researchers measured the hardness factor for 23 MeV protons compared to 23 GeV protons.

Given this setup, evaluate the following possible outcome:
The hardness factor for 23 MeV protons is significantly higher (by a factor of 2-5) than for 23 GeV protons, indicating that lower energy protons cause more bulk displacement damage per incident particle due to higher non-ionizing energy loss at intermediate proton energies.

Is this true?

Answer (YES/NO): YES